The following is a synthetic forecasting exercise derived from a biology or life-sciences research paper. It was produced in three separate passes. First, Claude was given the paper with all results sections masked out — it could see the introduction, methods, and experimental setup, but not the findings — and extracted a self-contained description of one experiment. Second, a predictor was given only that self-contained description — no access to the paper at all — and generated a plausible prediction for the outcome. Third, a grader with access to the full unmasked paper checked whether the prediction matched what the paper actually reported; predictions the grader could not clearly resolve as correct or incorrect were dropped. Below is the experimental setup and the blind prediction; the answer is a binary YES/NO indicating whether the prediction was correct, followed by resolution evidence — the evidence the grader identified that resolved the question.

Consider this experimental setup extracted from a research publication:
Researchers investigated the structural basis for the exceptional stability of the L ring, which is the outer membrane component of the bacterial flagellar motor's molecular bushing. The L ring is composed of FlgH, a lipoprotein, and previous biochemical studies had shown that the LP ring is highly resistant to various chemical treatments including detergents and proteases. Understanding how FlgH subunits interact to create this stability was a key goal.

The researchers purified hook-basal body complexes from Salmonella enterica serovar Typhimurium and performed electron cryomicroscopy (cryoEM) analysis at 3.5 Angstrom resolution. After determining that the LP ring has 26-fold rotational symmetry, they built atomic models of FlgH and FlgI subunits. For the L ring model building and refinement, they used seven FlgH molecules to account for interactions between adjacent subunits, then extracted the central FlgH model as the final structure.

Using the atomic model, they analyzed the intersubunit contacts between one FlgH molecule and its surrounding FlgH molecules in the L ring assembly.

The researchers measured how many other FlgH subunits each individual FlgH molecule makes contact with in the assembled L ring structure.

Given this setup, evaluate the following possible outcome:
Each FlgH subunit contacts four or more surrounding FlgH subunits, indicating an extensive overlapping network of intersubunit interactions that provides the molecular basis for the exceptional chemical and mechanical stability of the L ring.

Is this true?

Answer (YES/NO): YES